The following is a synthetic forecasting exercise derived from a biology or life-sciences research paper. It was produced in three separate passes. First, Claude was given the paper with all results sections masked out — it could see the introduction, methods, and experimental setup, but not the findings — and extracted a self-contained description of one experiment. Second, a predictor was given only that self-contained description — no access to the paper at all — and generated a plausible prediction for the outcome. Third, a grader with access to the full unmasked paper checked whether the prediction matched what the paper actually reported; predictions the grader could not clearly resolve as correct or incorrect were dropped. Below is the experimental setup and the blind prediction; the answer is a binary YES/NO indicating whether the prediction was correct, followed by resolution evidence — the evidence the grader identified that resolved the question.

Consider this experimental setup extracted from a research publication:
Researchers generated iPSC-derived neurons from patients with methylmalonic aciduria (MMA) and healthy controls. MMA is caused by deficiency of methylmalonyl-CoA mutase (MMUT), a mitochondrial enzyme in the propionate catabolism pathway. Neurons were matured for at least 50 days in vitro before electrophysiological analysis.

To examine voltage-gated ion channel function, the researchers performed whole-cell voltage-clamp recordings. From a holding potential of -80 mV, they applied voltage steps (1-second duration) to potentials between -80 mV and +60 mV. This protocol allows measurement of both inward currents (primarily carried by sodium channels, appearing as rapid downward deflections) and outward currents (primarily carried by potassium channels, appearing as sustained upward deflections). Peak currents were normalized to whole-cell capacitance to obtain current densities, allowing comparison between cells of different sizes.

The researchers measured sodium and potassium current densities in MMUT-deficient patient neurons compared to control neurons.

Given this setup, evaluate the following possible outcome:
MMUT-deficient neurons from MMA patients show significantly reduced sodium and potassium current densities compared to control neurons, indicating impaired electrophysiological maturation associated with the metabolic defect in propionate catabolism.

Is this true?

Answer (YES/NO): NO